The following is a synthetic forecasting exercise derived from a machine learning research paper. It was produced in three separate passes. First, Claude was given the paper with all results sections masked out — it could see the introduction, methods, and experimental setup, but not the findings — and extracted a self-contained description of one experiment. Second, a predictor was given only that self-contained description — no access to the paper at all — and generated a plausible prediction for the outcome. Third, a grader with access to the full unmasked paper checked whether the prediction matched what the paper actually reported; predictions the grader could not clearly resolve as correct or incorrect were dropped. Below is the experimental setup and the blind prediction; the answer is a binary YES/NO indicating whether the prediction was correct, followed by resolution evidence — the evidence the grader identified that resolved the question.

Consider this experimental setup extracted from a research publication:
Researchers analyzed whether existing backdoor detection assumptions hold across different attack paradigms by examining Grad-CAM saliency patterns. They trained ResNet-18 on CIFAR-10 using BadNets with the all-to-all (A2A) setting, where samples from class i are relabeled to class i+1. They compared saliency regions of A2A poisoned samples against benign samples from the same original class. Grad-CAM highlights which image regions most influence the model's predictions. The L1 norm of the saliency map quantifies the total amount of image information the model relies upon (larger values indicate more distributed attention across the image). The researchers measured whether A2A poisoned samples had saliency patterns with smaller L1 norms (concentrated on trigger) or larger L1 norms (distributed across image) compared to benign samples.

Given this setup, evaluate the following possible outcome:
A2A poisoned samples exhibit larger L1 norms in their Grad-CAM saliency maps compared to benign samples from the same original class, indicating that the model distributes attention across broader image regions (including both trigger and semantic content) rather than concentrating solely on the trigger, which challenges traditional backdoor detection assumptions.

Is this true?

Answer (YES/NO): YES